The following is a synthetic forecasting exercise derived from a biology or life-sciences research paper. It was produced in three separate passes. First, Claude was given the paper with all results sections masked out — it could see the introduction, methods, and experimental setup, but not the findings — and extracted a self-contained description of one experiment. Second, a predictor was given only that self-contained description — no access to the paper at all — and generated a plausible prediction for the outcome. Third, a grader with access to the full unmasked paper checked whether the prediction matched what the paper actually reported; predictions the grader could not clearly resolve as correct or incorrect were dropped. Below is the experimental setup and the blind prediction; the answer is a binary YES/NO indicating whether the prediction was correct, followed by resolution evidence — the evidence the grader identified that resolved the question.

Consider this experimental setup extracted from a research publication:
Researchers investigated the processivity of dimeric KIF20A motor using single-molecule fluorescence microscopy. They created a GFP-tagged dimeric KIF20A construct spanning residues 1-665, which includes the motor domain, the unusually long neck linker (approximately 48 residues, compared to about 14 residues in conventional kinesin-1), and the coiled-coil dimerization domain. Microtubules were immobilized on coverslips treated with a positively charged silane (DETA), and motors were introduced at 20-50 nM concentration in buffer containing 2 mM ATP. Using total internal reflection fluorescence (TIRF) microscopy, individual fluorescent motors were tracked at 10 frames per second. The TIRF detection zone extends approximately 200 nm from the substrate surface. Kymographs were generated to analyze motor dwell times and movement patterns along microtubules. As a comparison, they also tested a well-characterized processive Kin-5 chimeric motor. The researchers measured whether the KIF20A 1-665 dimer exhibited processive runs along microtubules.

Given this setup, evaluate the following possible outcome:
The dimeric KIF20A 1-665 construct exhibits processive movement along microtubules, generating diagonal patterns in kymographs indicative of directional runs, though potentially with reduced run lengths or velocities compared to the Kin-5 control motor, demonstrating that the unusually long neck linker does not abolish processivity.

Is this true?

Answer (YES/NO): NO